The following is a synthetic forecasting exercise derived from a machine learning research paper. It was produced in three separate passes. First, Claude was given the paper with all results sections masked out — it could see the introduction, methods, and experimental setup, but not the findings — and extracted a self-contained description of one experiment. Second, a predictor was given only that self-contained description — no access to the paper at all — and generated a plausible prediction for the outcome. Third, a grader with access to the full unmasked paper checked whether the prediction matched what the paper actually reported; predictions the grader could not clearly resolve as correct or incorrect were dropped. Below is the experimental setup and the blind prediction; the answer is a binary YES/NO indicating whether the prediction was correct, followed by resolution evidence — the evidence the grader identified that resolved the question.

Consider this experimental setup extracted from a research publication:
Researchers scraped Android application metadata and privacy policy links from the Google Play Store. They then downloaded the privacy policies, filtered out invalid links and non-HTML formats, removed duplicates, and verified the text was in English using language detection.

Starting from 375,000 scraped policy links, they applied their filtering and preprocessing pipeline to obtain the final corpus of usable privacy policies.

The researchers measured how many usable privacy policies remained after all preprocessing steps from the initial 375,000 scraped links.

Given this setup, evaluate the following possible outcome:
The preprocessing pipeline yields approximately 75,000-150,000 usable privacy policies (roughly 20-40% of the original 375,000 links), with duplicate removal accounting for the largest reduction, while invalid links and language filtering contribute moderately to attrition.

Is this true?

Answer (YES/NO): NO